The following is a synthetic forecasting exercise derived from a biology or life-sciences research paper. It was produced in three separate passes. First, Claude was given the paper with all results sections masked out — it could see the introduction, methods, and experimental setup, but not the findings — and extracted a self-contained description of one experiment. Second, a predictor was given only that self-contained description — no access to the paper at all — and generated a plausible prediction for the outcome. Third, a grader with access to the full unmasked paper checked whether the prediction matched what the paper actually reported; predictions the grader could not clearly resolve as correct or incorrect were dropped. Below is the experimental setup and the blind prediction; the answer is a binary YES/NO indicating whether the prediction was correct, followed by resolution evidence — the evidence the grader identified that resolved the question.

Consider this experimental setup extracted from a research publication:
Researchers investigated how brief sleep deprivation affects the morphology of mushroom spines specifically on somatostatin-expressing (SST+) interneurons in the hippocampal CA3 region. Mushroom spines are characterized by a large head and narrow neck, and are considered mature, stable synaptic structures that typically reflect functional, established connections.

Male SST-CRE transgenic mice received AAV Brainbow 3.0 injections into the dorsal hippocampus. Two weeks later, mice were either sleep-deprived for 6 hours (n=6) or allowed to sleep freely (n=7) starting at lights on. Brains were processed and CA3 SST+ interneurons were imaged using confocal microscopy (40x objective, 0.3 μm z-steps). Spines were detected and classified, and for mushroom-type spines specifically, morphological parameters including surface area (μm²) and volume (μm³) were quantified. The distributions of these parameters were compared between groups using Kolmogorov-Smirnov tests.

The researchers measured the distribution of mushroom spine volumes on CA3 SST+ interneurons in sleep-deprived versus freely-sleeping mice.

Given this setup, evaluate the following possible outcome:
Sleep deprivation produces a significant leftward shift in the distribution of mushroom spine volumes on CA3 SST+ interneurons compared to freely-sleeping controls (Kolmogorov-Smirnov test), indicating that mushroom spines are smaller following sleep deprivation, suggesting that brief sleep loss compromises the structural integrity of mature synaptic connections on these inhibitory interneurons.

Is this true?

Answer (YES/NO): NO